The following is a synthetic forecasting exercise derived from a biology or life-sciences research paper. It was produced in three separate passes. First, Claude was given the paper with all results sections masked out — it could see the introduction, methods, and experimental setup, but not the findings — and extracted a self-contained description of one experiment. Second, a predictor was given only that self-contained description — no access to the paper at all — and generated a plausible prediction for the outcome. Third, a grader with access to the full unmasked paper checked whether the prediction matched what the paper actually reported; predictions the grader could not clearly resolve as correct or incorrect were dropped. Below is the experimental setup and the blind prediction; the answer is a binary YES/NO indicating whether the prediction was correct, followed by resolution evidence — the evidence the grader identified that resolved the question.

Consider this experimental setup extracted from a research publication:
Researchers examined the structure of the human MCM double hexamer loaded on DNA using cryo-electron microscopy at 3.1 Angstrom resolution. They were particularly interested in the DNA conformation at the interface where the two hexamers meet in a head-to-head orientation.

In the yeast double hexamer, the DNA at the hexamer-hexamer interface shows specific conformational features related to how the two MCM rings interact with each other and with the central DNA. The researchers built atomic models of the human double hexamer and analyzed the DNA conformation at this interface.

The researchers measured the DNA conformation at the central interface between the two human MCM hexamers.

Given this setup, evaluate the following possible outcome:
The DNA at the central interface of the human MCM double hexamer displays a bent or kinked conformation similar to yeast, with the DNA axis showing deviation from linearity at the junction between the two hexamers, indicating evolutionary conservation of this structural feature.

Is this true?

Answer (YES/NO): NO